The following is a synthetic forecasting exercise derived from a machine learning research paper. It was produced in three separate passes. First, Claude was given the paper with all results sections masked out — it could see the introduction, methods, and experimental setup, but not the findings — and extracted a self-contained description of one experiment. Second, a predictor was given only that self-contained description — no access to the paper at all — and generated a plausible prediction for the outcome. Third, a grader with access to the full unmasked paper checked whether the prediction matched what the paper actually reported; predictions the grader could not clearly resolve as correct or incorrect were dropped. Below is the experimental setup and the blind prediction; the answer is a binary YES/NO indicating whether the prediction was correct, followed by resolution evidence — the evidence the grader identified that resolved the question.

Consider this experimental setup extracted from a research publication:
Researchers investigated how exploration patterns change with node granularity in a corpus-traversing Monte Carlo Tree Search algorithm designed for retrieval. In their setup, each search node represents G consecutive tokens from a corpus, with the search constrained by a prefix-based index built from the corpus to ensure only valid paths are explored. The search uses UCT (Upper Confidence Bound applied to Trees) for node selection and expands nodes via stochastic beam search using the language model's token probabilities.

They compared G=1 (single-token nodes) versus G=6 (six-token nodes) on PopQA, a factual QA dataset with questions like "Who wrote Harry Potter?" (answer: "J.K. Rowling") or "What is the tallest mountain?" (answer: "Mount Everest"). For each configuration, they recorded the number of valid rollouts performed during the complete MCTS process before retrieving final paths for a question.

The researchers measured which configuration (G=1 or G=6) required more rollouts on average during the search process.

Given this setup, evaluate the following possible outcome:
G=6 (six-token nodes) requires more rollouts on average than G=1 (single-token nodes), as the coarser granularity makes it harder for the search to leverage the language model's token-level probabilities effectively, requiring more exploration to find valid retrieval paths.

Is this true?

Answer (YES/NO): NO